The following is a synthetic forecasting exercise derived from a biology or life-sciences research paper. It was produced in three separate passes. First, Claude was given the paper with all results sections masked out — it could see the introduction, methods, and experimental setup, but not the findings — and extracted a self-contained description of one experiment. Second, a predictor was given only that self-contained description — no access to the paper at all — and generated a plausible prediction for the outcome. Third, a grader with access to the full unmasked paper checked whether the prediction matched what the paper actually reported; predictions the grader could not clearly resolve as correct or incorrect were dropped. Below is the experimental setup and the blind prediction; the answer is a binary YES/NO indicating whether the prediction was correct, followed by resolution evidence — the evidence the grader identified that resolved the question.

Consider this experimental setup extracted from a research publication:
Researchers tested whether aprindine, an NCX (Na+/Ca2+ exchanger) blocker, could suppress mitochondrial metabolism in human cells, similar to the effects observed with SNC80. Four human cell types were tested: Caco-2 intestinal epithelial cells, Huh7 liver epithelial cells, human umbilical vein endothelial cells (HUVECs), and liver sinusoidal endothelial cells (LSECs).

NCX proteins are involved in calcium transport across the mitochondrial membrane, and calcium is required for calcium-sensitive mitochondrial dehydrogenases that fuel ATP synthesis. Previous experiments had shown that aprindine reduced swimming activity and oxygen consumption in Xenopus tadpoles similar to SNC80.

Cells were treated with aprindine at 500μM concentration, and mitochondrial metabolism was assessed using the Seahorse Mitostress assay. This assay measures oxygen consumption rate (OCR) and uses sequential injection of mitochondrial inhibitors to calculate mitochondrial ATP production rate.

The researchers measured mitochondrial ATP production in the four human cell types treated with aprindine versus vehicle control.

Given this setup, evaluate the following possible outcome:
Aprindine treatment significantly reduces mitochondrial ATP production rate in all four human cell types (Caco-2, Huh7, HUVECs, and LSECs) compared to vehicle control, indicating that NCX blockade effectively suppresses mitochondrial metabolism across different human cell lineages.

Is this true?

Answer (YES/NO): YES